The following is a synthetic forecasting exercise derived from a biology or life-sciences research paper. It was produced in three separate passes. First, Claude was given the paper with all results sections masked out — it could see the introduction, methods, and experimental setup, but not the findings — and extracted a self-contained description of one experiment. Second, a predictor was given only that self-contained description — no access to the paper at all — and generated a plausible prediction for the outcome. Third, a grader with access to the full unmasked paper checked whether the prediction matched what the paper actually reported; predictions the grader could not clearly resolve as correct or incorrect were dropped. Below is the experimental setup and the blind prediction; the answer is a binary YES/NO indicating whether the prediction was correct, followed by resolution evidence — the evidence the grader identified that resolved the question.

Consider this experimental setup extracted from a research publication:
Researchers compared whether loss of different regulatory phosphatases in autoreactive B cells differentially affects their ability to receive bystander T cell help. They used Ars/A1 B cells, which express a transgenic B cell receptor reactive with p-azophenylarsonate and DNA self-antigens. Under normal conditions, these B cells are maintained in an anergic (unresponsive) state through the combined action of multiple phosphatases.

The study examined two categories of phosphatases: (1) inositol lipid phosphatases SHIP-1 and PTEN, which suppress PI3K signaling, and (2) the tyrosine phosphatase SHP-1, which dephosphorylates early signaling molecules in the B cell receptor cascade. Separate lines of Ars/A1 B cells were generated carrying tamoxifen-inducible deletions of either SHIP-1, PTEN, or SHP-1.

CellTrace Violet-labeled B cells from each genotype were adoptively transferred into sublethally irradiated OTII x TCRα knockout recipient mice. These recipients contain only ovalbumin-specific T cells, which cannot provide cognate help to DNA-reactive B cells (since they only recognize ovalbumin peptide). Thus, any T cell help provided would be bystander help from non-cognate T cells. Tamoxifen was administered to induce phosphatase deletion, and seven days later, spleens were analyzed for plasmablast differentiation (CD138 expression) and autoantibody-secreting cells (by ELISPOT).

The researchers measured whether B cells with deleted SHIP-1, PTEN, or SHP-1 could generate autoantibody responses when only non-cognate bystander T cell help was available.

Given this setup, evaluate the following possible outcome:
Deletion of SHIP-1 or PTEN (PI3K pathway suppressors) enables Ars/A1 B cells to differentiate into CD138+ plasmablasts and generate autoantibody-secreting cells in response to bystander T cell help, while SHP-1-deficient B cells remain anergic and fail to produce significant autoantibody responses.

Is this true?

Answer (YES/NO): YES